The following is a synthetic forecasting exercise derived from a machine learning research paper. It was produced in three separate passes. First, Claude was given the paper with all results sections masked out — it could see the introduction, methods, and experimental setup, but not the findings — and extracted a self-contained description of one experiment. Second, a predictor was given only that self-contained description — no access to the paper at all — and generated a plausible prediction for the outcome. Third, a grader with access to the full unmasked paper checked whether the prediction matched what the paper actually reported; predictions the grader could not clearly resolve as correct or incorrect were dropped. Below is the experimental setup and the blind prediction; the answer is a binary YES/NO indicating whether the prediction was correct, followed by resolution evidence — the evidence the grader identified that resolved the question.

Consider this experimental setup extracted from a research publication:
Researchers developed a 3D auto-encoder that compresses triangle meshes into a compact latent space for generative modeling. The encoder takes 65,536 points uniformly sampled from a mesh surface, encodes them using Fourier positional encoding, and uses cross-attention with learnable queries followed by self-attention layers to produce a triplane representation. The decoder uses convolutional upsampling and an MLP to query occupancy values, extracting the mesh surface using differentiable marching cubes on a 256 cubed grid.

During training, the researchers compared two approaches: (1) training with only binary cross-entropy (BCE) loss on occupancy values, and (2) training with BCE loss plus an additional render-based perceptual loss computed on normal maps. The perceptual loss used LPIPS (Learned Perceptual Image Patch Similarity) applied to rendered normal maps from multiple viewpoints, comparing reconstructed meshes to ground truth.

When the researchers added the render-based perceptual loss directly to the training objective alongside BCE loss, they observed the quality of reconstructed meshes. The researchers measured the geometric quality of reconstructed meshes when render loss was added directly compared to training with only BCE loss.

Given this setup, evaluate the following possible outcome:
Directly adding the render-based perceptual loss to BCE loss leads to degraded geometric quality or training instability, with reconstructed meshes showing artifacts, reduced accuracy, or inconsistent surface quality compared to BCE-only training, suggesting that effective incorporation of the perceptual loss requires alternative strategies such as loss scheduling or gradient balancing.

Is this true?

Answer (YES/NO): YES